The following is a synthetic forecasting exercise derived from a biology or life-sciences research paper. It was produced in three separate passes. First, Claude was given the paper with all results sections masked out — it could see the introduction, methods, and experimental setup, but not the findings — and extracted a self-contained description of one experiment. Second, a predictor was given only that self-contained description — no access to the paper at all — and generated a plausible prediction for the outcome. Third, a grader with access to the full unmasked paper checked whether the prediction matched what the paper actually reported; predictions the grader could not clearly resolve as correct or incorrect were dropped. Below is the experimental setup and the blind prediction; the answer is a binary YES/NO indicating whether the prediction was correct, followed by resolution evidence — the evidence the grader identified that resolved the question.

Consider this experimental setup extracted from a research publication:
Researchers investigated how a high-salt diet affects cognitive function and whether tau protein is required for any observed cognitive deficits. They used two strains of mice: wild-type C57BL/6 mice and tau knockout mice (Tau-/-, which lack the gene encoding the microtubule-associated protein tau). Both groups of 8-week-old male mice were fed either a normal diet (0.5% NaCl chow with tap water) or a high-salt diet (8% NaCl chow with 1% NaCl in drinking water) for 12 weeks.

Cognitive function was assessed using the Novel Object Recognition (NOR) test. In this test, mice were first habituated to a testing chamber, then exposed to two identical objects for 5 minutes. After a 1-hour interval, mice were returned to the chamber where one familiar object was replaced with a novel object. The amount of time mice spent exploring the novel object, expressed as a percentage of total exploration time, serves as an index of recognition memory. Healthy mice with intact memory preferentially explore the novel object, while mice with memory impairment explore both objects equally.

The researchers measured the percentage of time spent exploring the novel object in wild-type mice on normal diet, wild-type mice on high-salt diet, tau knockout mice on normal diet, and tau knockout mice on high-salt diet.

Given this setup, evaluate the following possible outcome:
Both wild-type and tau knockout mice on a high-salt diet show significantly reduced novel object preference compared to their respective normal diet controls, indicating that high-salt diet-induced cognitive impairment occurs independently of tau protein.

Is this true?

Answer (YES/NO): NO